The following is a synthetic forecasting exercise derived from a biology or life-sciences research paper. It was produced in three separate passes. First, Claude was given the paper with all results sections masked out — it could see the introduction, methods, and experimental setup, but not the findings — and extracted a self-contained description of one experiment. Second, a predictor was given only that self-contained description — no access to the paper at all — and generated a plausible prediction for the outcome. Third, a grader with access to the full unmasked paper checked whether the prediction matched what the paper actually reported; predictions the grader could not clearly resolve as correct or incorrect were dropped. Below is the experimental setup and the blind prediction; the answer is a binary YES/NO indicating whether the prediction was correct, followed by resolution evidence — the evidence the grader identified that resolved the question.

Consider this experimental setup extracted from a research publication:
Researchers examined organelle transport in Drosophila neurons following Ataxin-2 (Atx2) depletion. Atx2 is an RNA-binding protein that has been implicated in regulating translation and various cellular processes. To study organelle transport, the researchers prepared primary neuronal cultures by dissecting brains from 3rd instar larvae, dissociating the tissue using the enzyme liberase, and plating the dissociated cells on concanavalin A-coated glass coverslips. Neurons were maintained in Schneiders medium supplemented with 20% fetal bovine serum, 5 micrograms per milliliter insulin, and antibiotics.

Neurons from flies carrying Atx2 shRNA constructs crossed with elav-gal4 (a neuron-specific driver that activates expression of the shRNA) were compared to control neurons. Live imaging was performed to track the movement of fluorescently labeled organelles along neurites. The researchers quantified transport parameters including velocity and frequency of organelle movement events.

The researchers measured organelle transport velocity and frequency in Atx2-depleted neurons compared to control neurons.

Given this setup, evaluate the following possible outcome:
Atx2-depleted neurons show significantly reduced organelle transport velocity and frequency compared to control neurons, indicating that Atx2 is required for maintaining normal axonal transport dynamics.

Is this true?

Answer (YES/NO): YES